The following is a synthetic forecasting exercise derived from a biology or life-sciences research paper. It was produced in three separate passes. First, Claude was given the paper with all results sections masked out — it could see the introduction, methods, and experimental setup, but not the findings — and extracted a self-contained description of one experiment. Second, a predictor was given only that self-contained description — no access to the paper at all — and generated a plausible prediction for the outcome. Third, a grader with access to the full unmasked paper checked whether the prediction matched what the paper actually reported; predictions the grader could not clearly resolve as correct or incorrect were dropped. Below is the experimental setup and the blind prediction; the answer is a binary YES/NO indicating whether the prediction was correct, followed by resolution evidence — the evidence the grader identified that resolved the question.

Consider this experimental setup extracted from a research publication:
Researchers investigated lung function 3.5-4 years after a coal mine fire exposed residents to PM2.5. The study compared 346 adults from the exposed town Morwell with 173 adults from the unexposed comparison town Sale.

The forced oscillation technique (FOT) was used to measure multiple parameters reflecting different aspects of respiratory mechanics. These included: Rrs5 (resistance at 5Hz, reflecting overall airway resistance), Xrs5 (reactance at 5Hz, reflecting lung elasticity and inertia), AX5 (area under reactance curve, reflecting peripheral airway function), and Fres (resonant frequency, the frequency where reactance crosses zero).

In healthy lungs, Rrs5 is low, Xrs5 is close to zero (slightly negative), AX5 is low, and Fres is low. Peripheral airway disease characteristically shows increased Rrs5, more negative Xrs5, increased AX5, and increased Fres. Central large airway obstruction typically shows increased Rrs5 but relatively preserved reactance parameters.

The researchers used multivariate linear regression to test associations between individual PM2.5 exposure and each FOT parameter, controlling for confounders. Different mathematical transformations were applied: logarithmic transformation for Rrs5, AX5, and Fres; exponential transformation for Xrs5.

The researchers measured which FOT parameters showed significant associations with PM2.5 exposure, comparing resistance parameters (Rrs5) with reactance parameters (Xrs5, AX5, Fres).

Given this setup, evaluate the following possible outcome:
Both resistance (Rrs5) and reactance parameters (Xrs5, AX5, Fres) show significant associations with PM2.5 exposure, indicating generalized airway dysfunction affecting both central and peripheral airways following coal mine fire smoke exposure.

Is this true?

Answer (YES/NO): NO